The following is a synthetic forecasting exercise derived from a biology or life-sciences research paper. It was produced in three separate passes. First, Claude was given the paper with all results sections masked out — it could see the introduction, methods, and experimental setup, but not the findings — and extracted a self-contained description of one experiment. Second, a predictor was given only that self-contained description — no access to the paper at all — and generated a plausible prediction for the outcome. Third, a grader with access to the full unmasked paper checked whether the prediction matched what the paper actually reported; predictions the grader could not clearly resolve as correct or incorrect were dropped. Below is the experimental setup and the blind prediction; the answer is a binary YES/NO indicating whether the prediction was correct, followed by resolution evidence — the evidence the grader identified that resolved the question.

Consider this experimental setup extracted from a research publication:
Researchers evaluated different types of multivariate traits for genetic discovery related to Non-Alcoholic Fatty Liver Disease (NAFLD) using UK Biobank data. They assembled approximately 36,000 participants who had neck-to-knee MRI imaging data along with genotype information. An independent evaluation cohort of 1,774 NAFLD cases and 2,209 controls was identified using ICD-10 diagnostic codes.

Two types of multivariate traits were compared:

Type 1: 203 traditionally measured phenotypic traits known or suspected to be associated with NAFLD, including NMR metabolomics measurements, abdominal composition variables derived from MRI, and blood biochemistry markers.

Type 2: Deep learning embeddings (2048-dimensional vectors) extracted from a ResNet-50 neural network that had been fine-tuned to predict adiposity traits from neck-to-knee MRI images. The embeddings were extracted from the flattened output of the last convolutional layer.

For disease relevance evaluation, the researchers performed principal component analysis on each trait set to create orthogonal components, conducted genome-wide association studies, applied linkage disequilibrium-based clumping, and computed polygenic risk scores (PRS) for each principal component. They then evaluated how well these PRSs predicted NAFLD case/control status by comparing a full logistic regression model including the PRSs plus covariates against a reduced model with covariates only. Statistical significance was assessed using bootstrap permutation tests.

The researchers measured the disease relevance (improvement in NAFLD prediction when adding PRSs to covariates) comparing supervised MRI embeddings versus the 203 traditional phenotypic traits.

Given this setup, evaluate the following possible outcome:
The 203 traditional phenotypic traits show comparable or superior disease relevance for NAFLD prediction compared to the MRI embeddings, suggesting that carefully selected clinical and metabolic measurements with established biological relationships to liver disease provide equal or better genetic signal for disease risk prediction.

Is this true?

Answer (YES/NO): NO